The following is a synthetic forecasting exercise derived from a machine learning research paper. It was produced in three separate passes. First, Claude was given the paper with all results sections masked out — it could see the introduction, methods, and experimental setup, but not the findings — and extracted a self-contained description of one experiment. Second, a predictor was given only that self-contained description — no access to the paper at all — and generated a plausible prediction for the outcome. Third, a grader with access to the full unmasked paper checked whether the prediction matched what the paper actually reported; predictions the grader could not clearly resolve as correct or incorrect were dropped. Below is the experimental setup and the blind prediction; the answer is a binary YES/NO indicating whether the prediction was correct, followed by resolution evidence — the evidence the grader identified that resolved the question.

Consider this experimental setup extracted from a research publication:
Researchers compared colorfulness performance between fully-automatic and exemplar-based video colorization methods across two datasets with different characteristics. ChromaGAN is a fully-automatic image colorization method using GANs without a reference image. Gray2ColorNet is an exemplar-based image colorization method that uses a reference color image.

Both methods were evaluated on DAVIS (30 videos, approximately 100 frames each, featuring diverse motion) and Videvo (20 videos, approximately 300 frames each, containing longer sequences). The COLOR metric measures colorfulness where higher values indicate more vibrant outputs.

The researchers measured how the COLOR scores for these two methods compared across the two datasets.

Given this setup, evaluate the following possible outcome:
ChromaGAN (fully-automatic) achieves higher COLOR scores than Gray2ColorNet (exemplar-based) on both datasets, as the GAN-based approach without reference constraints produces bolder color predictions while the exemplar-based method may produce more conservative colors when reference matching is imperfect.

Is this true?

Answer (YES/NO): NO